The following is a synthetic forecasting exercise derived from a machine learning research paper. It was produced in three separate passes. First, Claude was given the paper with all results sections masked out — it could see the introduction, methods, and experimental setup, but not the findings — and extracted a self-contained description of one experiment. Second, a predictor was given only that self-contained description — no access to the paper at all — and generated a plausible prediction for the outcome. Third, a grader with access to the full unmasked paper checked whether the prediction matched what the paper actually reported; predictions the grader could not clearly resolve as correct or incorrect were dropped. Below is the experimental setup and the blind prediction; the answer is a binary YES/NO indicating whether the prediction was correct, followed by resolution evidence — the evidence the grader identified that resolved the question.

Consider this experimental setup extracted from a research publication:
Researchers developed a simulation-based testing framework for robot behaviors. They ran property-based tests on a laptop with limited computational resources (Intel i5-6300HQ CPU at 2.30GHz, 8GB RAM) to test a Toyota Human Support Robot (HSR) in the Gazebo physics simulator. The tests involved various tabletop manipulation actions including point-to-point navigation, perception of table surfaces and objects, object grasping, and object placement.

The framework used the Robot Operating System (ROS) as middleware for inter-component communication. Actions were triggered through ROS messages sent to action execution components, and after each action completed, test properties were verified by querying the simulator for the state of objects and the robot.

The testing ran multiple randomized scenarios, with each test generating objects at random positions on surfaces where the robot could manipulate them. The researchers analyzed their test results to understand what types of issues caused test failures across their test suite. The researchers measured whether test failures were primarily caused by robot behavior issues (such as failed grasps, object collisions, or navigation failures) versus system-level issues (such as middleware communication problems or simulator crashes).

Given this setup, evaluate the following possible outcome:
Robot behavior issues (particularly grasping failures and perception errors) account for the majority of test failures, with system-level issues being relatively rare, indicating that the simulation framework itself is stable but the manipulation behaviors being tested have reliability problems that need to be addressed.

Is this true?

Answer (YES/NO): NO